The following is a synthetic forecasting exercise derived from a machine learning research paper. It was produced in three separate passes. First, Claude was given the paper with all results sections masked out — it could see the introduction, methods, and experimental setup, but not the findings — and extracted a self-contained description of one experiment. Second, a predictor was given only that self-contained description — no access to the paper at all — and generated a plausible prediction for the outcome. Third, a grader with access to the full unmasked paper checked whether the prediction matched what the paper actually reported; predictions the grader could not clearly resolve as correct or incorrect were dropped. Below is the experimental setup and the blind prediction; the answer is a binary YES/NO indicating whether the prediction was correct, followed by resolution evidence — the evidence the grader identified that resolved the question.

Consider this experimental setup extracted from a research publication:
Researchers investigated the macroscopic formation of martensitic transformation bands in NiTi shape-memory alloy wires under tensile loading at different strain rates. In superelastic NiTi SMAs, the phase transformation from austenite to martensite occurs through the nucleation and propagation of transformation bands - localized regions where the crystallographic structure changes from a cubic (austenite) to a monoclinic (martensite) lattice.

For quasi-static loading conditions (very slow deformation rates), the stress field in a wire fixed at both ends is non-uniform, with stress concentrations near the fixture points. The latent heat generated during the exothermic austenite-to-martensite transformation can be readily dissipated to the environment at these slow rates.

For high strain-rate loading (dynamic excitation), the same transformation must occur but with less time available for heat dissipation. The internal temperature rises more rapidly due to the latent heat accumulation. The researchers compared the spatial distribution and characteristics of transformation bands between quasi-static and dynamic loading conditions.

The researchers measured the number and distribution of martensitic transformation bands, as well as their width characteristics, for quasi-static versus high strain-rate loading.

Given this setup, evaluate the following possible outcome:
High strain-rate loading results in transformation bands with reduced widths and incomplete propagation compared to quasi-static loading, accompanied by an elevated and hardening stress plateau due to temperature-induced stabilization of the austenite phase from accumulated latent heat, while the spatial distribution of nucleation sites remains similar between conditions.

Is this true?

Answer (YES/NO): NO